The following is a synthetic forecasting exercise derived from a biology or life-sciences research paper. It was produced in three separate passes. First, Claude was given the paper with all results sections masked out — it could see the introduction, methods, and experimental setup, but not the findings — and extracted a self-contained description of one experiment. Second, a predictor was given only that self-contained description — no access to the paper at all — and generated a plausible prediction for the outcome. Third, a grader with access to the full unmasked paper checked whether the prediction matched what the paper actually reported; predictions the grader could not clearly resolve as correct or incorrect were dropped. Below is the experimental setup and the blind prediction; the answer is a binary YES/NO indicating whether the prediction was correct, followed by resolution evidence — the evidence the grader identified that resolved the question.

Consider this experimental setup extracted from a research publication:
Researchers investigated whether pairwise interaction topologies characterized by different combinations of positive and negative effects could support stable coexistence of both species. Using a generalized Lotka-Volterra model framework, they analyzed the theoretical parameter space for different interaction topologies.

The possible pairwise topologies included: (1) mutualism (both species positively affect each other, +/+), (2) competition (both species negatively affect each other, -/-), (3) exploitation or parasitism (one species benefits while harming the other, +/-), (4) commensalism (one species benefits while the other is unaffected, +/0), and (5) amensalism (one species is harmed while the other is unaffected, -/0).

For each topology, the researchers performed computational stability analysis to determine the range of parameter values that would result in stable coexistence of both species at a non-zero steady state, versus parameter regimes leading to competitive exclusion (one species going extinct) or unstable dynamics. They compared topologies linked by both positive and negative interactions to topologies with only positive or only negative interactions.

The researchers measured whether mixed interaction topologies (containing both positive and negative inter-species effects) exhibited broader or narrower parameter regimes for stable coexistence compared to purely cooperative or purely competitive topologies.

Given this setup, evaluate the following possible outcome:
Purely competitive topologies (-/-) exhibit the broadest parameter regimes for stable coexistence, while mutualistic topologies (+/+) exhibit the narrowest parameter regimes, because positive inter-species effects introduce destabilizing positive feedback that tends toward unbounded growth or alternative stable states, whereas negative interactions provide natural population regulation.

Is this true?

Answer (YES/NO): NO